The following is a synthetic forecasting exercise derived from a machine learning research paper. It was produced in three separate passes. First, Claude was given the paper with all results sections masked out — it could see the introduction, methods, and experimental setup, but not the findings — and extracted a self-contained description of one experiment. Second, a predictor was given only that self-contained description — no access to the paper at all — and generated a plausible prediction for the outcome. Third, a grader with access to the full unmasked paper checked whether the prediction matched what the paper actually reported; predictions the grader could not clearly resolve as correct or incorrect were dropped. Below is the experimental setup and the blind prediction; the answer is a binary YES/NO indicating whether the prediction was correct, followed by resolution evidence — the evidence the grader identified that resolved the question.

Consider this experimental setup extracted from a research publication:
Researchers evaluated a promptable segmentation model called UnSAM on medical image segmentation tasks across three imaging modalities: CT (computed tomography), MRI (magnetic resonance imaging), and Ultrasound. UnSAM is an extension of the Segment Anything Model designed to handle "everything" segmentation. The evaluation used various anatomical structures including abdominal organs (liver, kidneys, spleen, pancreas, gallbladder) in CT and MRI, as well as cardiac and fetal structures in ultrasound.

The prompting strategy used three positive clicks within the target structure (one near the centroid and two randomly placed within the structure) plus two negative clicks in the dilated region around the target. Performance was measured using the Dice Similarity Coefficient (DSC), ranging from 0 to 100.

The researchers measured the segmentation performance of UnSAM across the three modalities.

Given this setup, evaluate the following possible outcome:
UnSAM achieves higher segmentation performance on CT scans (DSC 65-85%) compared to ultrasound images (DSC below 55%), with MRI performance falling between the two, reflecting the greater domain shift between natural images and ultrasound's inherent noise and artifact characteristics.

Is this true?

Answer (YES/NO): NO